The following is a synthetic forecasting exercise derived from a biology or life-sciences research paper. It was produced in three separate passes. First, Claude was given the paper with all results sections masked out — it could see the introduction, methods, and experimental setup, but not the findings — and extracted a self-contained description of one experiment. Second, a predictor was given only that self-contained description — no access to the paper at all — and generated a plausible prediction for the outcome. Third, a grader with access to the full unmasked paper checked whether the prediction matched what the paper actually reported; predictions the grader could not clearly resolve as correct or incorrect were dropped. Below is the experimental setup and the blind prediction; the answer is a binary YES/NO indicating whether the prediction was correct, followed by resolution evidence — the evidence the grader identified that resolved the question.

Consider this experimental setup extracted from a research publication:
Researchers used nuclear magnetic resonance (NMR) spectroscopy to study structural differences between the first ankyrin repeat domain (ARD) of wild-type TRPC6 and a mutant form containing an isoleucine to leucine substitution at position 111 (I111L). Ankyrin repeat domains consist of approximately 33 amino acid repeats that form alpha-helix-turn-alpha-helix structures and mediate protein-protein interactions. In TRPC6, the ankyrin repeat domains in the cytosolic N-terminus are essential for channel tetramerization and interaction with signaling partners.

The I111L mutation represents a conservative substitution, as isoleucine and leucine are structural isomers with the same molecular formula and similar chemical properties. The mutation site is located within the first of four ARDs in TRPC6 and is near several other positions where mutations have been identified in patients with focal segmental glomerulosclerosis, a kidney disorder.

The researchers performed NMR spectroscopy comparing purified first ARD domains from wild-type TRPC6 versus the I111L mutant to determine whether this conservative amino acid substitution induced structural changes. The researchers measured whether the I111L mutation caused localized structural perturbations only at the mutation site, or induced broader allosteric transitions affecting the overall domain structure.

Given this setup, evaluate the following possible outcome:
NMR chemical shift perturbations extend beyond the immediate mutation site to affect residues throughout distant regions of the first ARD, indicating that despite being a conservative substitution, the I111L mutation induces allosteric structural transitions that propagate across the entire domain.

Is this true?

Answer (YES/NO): YES